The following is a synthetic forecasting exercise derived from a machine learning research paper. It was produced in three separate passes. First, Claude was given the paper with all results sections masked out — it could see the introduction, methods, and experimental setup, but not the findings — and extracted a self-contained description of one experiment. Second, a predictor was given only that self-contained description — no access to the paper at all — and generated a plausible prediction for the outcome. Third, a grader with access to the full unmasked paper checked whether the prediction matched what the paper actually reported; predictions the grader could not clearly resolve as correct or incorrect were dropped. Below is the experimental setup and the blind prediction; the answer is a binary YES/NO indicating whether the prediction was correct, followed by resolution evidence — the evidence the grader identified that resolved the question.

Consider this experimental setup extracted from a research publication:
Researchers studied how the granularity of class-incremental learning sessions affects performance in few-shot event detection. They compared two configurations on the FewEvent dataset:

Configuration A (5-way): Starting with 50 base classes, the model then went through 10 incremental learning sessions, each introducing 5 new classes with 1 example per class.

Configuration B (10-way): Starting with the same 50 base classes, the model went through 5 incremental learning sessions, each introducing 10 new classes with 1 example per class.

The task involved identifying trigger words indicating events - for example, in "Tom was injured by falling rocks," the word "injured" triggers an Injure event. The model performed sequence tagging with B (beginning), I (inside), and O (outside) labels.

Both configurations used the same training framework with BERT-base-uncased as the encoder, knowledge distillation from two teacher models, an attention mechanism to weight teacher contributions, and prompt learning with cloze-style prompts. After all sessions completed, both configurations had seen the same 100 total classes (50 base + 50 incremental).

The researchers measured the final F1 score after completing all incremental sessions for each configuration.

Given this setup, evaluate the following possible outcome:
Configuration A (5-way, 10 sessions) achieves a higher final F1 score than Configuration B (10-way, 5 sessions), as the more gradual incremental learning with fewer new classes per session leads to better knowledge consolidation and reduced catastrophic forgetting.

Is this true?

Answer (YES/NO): YES